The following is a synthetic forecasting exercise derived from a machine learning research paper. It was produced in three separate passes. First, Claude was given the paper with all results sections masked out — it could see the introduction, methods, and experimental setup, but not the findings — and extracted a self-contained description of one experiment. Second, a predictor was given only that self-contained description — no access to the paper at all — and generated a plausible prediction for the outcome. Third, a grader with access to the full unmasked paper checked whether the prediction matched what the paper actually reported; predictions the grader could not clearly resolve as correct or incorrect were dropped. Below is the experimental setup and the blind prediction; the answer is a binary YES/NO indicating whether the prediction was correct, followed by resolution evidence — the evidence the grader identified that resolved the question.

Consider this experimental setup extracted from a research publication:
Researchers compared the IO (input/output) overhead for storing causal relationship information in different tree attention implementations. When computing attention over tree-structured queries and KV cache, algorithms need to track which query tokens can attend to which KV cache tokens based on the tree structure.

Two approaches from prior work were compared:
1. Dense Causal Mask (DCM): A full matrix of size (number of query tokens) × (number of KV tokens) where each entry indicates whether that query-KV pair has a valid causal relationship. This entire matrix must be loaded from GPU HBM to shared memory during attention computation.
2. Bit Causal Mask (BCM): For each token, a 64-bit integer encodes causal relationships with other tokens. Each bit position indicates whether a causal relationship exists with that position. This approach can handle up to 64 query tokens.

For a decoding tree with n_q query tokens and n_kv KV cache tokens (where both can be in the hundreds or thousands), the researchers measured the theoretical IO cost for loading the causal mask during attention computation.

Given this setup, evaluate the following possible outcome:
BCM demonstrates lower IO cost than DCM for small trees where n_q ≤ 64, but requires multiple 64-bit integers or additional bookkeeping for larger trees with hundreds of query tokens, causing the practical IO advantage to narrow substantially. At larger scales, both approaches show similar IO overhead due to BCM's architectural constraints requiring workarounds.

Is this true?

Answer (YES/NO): NO